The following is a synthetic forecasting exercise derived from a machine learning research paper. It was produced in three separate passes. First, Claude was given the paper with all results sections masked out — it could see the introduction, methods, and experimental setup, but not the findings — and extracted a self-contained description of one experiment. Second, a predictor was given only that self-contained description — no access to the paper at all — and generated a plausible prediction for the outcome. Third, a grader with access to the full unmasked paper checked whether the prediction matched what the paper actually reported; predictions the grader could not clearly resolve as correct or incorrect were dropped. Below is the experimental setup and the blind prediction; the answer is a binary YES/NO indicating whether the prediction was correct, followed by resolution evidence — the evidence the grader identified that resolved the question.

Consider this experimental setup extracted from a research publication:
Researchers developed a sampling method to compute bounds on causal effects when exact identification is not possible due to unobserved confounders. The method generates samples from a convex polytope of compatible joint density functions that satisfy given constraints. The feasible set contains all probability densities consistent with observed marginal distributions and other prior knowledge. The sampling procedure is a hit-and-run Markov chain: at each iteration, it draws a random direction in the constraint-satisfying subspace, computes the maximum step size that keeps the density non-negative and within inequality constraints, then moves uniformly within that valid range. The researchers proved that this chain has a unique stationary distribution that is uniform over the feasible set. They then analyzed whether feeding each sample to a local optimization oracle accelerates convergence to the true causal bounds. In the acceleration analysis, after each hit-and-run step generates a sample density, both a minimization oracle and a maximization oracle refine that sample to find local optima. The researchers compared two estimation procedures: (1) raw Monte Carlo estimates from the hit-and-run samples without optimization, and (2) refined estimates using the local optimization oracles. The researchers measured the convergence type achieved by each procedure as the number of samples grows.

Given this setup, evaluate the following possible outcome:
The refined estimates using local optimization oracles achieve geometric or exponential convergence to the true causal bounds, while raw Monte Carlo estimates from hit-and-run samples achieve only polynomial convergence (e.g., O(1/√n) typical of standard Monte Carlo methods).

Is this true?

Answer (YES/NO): NO